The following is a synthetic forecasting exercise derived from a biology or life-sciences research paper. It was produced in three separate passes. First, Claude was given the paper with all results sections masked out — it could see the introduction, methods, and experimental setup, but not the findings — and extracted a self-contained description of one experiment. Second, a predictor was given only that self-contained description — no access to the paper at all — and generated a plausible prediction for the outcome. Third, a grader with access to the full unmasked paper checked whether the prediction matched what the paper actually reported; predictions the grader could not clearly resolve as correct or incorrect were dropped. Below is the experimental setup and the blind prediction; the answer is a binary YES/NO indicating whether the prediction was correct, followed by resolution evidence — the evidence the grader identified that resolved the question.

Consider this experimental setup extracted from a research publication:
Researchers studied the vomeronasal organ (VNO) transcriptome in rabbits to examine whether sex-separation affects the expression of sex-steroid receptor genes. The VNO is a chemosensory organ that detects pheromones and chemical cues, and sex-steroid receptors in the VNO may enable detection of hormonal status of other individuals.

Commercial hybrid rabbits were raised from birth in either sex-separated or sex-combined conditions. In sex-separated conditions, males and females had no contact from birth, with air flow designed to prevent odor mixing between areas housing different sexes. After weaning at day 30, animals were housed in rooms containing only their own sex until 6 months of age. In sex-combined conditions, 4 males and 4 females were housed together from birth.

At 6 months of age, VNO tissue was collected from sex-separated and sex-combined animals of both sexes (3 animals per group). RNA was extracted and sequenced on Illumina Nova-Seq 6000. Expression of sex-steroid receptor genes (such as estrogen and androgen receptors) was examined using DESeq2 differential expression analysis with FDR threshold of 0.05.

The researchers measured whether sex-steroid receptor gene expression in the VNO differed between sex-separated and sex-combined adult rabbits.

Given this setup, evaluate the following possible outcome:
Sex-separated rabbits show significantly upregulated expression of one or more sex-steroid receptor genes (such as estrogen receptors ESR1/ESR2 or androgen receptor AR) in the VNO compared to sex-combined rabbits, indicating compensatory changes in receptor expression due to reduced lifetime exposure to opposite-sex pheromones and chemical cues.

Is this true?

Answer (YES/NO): NO